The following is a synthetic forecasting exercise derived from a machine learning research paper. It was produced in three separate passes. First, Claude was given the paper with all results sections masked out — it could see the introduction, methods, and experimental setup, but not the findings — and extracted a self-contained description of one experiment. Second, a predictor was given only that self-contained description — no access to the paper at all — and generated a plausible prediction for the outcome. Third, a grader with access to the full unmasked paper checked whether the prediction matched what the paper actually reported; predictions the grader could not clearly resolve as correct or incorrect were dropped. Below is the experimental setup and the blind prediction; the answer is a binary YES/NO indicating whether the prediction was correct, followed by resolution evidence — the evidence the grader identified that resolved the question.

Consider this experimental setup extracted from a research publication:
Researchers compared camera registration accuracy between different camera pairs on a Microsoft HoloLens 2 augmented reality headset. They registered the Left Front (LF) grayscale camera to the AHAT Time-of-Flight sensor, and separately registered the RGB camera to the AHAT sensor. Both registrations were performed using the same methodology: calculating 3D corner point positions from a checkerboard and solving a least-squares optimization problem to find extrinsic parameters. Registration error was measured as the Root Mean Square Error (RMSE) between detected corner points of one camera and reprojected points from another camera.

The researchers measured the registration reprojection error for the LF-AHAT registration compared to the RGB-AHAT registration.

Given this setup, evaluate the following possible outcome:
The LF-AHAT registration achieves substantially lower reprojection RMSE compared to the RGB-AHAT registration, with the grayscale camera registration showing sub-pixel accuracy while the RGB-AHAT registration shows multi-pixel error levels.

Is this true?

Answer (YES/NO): NO